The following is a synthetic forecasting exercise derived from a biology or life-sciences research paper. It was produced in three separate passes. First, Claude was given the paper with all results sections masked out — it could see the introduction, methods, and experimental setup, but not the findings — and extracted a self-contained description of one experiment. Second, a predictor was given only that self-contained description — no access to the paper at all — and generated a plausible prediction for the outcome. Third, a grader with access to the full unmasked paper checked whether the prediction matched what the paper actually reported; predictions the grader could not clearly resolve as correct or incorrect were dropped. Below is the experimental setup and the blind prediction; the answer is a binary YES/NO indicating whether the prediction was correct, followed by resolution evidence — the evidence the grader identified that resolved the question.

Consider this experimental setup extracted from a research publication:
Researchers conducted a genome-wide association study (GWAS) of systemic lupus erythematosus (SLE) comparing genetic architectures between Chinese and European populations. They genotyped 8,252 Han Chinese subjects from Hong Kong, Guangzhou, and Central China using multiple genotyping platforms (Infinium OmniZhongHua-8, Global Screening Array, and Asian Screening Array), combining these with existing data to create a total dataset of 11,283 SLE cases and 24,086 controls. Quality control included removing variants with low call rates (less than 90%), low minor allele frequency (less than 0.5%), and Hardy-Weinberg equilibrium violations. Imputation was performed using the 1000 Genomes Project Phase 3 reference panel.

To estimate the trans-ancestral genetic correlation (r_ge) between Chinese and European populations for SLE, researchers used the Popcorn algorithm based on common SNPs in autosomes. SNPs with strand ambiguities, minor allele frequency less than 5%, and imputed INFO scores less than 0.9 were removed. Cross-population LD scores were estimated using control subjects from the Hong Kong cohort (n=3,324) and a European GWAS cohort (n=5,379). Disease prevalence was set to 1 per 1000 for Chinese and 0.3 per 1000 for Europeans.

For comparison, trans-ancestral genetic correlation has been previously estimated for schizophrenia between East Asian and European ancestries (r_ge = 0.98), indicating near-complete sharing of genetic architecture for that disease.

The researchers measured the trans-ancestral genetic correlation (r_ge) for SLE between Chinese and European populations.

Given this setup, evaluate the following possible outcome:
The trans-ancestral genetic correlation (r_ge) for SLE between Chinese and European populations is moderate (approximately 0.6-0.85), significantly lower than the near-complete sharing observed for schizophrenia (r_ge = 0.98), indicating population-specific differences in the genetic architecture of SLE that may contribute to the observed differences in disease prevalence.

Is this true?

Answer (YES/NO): YES